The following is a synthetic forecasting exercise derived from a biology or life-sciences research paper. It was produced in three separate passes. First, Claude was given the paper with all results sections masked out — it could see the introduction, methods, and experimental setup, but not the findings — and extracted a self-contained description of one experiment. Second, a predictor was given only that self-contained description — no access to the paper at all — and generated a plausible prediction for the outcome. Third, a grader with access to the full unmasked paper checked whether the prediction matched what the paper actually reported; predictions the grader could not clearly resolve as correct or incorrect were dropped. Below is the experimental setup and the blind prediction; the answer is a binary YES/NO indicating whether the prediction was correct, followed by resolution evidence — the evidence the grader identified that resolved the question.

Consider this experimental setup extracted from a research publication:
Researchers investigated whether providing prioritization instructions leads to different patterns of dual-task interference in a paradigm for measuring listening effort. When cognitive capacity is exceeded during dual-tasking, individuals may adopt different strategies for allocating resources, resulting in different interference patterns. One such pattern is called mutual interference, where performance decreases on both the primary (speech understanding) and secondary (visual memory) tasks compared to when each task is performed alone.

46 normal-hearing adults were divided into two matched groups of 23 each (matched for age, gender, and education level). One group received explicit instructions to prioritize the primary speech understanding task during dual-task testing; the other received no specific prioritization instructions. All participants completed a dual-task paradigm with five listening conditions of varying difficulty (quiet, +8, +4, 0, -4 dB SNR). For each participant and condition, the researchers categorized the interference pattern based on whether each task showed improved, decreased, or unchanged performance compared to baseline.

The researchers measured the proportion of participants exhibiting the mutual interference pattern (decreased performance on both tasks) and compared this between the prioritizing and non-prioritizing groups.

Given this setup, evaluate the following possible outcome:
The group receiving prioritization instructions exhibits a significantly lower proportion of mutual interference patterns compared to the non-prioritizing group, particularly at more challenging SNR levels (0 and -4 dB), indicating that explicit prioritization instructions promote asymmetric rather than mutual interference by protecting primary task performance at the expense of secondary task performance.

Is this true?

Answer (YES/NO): NO